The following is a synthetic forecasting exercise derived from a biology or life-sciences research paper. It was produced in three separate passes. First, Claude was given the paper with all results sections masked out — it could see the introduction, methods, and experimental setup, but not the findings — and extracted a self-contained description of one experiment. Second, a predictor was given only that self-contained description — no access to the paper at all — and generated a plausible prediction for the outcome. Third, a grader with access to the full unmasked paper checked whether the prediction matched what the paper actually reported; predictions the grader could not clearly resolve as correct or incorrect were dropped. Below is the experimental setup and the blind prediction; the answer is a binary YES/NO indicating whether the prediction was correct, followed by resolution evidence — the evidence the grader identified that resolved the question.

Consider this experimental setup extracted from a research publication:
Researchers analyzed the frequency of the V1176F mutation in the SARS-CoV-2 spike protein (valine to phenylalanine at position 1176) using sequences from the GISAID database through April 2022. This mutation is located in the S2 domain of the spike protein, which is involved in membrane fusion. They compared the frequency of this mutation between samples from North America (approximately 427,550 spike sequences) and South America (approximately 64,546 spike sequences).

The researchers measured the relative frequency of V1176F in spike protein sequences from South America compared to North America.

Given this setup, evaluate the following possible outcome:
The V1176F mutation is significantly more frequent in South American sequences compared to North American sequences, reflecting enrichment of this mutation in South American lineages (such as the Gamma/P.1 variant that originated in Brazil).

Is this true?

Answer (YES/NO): YES